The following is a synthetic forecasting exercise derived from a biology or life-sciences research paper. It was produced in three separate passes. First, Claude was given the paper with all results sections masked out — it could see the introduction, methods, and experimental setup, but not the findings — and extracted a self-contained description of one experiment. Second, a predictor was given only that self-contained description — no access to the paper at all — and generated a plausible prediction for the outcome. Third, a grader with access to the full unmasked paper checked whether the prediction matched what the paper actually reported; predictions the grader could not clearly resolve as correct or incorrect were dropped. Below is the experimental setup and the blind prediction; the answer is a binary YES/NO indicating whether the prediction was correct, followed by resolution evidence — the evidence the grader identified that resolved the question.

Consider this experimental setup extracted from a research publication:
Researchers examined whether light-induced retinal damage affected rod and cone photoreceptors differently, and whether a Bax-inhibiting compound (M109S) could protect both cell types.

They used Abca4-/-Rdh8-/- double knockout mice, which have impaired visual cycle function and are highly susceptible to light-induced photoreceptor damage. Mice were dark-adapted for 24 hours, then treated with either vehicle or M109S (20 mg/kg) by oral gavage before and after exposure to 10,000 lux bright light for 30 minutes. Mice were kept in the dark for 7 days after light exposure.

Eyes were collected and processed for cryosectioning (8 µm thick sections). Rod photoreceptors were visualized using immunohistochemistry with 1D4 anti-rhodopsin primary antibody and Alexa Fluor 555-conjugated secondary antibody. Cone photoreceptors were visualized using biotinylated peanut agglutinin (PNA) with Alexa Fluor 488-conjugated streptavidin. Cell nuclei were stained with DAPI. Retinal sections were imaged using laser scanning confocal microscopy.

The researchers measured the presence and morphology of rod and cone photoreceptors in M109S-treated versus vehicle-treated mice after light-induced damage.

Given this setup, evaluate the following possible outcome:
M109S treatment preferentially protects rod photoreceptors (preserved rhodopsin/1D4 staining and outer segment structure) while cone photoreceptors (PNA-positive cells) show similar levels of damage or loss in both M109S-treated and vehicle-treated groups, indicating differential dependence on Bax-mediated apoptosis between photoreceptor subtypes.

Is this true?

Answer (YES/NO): NO